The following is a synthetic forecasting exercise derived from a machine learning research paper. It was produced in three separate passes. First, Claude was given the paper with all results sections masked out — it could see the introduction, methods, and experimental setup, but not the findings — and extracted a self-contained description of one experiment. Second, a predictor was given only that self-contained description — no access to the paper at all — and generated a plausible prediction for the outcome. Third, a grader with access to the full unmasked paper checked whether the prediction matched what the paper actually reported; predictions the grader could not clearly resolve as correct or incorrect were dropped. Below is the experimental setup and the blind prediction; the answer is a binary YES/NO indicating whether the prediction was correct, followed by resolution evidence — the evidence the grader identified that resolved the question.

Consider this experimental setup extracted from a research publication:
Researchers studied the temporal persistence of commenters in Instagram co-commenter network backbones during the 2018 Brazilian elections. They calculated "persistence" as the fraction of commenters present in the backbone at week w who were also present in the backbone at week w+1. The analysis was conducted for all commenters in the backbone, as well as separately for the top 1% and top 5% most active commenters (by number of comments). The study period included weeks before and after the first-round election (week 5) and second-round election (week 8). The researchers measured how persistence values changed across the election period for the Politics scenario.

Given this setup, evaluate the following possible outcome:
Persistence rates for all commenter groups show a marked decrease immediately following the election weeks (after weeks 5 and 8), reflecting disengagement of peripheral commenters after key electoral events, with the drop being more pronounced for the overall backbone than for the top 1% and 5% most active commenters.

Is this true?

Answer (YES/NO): NO